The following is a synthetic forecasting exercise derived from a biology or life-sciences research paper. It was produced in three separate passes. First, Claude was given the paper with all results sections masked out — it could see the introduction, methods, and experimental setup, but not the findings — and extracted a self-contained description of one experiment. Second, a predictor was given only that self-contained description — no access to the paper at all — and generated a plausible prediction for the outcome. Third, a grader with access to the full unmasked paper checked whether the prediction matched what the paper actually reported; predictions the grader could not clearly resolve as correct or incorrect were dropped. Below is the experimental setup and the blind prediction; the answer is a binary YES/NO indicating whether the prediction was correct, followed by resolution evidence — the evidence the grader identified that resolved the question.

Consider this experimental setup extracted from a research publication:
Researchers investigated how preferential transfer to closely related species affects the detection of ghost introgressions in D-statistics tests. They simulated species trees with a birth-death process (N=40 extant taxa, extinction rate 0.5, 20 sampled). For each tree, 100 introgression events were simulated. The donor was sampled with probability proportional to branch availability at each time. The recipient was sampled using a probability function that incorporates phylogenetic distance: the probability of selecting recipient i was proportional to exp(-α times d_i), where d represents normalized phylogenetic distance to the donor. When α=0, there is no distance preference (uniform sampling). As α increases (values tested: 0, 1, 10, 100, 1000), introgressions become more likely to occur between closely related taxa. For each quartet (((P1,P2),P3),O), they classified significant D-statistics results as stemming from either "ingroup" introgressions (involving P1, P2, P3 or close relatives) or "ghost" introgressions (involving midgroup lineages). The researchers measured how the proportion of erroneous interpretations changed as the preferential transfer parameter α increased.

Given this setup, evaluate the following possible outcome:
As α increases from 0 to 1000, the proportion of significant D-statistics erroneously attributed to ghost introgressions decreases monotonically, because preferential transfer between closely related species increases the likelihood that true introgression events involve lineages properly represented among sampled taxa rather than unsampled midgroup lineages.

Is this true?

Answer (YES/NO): YES